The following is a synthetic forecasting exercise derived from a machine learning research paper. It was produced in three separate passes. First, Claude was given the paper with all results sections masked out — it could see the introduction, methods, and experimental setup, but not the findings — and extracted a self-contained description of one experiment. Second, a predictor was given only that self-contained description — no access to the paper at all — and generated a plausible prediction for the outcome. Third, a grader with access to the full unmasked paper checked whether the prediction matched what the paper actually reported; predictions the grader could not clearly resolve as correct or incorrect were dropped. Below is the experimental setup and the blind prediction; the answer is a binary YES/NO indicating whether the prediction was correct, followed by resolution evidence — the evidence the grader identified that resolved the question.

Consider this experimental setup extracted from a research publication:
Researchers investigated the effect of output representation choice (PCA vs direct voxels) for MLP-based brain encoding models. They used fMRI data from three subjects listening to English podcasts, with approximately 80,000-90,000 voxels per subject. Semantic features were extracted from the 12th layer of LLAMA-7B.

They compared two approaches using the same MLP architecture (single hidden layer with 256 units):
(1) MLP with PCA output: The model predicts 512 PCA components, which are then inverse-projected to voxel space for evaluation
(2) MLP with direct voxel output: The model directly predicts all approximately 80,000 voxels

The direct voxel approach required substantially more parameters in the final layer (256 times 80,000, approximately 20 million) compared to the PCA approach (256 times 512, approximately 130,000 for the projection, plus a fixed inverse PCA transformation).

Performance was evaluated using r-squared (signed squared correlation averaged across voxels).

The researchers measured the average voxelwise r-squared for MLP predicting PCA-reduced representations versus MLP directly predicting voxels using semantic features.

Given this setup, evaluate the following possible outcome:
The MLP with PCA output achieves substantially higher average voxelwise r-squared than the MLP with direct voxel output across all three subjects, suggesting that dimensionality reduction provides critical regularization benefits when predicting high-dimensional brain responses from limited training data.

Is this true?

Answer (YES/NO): YES